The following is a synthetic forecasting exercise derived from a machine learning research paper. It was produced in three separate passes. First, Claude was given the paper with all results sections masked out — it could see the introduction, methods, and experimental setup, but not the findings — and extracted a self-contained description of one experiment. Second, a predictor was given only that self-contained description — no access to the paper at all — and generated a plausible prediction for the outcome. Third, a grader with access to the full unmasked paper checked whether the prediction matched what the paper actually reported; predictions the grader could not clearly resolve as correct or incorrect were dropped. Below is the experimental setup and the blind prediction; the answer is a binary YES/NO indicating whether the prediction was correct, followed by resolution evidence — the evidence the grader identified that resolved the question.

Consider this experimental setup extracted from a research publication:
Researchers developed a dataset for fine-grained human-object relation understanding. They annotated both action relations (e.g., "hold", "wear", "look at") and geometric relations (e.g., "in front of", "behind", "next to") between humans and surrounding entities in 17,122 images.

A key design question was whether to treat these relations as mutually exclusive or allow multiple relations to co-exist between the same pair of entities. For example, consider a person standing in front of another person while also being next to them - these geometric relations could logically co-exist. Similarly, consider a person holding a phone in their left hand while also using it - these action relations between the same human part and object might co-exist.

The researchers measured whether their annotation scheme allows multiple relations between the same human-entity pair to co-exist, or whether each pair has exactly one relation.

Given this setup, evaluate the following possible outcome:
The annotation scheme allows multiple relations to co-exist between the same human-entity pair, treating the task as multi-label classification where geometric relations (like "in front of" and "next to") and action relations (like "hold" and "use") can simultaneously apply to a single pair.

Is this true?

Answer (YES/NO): YES